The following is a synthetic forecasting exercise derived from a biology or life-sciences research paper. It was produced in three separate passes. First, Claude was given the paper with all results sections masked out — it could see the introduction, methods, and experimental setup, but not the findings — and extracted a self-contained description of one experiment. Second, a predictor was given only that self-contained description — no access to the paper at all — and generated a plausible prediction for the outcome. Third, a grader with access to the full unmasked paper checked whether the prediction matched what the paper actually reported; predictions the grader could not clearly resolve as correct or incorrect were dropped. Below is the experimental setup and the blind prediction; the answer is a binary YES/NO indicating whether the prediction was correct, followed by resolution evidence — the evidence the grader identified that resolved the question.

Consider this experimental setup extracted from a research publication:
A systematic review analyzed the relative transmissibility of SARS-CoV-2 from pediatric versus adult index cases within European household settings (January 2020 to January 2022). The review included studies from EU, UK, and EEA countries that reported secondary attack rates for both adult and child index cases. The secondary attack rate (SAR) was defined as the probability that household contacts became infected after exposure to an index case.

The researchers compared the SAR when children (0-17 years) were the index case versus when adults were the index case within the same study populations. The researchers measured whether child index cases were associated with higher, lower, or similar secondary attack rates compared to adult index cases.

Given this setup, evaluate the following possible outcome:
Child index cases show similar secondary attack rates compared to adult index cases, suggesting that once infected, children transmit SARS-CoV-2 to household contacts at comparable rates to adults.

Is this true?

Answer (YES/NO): NO